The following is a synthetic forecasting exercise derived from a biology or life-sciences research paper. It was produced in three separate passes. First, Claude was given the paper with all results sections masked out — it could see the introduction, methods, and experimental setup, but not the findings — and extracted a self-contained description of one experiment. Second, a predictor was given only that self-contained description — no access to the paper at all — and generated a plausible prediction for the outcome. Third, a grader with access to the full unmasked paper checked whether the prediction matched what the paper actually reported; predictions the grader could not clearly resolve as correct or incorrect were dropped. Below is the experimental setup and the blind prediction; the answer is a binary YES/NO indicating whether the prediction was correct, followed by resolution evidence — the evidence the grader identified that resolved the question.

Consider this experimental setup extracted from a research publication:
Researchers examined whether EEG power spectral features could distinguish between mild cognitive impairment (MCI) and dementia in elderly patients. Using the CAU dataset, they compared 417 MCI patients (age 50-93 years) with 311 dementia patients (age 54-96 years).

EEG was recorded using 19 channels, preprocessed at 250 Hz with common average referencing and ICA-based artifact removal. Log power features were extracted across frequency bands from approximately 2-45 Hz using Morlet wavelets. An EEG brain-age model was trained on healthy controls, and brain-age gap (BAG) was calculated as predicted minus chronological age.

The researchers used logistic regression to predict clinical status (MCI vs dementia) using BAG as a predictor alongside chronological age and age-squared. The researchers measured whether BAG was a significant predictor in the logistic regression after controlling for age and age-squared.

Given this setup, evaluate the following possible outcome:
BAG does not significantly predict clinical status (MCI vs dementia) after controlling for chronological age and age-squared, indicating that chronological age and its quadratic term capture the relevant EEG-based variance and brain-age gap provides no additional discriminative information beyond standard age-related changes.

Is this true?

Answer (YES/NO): NO